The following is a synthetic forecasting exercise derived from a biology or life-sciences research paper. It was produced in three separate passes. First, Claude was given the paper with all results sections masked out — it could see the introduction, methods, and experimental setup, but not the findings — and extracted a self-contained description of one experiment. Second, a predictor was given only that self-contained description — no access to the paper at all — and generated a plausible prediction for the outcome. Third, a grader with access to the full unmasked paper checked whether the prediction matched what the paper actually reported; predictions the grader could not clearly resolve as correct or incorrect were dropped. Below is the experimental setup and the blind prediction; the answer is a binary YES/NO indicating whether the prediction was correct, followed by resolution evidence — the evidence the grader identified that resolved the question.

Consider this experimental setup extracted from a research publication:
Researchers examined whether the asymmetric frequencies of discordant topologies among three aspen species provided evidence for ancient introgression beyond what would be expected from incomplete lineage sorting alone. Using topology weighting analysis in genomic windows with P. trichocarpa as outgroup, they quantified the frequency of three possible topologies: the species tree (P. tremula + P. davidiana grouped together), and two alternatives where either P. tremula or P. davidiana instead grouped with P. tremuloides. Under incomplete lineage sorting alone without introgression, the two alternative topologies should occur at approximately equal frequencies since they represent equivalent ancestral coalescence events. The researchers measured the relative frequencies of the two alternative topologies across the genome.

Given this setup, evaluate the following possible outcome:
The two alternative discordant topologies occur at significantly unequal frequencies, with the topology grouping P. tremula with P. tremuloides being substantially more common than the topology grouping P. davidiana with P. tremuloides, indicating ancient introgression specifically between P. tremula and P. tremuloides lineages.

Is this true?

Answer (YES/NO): YES